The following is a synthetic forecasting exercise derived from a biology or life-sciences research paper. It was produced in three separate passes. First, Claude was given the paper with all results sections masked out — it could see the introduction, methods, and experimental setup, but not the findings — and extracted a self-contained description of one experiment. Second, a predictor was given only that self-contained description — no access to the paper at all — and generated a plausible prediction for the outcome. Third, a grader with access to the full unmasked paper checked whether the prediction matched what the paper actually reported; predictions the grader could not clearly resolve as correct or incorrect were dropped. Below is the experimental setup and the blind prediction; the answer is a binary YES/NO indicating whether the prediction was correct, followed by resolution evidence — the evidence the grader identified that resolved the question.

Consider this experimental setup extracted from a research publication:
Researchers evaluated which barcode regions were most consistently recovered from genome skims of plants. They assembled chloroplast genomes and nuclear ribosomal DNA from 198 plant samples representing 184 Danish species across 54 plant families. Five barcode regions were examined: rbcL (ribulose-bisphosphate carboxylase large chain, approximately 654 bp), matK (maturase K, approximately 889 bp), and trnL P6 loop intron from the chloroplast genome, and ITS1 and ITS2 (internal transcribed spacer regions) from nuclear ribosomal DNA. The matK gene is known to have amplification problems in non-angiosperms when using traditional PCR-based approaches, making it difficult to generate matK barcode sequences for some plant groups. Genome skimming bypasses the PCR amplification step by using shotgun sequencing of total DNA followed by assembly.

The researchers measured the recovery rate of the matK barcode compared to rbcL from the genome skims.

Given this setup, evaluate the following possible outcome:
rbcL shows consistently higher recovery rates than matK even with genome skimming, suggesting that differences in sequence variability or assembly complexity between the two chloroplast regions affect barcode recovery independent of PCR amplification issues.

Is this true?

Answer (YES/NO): YES